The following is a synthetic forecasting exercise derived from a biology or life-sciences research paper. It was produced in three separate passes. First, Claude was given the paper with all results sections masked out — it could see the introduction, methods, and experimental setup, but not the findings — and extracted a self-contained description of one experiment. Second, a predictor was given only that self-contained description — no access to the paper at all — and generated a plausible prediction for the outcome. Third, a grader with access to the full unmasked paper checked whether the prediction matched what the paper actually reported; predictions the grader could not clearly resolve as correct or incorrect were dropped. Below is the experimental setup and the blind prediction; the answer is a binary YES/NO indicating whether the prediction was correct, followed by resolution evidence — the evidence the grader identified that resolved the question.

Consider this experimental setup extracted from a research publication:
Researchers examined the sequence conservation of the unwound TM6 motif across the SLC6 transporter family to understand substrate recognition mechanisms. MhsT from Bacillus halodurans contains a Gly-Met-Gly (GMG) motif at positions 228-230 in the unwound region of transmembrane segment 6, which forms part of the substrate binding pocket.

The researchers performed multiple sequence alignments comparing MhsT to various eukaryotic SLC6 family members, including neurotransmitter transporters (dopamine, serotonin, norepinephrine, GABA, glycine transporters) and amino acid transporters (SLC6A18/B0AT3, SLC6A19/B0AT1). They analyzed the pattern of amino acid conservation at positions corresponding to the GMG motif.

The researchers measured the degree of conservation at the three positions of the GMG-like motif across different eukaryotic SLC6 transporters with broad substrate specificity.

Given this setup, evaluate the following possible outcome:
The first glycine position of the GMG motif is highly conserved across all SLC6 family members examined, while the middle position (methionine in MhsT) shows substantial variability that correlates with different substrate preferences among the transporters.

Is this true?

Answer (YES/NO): NO